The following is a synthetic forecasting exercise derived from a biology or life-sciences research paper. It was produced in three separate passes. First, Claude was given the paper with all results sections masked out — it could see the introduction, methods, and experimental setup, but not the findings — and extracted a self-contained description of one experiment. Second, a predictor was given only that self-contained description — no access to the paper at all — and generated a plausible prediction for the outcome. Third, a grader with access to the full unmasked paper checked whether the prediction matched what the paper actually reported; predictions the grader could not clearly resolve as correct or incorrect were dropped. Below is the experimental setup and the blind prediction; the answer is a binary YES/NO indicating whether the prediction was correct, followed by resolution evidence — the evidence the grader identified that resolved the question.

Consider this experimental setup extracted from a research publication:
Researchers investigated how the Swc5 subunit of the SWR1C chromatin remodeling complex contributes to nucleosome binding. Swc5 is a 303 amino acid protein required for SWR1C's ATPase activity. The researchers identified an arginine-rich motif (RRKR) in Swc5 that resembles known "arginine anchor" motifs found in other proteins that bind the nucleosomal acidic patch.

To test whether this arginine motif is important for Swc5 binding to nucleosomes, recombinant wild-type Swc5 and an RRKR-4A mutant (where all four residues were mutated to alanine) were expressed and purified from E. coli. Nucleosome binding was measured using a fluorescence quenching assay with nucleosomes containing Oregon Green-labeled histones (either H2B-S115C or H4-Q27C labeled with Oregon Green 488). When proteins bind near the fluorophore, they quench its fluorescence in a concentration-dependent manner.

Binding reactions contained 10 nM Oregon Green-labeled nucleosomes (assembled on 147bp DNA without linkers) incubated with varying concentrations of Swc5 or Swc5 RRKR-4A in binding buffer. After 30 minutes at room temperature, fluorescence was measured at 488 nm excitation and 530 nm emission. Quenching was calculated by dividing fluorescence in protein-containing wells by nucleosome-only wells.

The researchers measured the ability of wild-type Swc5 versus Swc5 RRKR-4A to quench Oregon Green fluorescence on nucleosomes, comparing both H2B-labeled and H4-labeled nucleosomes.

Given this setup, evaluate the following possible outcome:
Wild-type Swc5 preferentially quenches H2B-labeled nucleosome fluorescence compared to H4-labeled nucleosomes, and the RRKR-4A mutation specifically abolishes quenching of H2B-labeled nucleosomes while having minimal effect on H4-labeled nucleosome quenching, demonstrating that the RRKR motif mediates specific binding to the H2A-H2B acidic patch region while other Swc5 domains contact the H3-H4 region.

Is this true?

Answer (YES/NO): NO